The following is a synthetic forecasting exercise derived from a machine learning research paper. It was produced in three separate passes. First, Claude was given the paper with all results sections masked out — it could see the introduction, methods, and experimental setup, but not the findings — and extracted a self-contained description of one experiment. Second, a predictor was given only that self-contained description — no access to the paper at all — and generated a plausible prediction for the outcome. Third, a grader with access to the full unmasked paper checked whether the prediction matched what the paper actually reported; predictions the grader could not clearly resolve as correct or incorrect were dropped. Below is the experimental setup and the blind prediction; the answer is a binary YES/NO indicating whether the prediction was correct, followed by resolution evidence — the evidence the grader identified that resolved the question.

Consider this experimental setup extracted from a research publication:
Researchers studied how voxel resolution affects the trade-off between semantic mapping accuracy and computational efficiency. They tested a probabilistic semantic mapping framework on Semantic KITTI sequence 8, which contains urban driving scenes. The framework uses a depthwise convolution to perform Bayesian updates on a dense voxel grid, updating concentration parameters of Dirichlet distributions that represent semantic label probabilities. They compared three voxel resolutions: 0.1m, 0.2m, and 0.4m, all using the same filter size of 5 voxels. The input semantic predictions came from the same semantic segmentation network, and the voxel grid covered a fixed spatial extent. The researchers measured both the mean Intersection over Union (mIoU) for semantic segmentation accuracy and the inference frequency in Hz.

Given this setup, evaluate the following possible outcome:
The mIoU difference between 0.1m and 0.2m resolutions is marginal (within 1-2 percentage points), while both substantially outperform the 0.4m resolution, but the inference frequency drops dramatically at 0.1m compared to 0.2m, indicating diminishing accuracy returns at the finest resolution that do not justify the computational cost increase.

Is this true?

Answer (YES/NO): NO